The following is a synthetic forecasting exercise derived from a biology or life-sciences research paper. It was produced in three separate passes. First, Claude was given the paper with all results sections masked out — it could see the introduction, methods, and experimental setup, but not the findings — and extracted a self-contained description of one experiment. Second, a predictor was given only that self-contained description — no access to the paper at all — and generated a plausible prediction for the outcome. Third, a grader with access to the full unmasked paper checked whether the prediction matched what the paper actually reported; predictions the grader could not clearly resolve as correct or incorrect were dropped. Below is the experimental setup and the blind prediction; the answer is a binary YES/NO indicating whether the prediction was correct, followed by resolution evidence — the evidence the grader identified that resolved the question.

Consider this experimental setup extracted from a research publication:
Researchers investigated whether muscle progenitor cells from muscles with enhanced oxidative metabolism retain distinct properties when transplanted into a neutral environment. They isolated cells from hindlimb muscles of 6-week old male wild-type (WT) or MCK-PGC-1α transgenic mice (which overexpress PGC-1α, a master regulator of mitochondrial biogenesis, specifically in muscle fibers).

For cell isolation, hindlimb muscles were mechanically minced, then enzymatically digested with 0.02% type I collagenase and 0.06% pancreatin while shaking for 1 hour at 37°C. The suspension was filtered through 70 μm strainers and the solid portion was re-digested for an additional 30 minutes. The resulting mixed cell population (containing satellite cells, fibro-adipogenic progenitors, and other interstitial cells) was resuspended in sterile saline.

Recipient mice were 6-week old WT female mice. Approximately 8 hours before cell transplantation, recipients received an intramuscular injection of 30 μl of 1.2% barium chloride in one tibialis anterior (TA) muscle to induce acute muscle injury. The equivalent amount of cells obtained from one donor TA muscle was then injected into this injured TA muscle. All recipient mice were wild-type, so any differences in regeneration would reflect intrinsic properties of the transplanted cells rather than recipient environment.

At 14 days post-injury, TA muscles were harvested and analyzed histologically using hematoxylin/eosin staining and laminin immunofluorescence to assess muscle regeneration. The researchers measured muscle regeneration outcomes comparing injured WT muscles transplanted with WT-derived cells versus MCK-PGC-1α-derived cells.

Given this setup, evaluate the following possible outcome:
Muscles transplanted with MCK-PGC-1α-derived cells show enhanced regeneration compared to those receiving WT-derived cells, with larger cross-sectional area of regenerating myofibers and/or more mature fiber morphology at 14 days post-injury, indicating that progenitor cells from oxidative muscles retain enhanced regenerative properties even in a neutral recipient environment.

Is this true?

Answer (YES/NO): NO